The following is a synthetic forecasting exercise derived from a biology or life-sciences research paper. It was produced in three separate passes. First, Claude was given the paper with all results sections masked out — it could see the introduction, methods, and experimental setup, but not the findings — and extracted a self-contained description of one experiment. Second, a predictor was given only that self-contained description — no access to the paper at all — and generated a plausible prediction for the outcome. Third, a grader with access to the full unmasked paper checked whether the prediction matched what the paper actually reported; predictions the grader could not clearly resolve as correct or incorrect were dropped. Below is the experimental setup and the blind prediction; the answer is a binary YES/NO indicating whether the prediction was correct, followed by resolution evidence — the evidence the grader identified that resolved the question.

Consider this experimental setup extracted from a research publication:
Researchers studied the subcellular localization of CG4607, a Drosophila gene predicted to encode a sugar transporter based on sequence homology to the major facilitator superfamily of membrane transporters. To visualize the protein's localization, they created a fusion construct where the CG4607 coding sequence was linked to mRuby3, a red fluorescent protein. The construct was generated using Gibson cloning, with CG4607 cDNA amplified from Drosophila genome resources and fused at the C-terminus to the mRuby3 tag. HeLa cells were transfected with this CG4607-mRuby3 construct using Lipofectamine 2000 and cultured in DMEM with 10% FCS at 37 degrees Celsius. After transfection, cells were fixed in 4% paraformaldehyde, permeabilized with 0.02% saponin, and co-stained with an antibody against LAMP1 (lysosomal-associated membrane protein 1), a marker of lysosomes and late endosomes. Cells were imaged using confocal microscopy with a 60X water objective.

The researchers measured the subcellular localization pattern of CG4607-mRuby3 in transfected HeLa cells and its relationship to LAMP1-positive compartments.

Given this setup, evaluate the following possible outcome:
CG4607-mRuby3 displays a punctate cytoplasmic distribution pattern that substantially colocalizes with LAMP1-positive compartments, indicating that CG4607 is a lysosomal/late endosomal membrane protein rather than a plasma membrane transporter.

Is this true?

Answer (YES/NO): NO